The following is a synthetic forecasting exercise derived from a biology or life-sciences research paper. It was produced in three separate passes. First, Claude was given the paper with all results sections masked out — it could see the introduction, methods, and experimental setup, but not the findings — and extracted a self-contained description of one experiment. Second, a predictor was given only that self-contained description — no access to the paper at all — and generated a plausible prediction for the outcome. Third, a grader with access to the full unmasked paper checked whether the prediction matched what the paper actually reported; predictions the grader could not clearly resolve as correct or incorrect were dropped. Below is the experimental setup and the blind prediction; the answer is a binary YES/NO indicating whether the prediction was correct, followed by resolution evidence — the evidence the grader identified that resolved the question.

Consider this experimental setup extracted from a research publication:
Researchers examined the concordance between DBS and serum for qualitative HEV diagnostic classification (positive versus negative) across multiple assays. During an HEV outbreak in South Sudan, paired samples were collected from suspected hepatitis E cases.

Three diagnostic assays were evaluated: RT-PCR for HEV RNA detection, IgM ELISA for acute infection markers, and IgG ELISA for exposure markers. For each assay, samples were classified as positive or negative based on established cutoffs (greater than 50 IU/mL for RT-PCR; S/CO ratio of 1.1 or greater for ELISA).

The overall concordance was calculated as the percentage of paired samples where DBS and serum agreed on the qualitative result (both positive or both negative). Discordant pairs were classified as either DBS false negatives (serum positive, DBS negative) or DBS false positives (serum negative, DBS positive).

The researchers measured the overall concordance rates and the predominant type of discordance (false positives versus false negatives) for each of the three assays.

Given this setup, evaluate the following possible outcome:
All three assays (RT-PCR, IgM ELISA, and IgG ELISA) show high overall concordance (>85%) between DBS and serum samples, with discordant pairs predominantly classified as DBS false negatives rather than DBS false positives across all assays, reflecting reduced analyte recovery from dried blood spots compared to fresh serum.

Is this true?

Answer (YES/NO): NO